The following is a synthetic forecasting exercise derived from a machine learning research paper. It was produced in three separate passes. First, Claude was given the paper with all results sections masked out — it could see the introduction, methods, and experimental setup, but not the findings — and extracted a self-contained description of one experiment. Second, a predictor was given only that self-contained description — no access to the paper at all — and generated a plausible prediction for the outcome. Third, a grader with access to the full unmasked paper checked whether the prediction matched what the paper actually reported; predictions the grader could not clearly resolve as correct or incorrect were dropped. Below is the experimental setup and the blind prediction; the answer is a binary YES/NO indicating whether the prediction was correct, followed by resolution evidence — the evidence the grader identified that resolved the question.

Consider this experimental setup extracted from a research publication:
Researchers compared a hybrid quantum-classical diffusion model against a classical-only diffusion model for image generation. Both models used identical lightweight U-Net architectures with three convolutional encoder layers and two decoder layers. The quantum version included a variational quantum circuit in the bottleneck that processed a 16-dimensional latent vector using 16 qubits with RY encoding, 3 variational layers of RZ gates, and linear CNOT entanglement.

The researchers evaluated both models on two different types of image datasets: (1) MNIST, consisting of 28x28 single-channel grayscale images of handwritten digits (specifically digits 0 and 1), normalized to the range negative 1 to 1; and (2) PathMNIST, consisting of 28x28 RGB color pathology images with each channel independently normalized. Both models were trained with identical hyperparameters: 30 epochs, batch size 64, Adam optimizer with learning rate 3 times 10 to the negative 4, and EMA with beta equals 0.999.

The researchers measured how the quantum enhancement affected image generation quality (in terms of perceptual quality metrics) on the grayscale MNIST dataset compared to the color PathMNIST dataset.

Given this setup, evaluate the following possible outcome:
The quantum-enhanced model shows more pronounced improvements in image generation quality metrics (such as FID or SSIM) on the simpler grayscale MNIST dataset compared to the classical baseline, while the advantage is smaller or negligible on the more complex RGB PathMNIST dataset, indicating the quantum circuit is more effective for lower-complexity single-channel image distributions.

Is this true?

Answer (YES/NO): NO